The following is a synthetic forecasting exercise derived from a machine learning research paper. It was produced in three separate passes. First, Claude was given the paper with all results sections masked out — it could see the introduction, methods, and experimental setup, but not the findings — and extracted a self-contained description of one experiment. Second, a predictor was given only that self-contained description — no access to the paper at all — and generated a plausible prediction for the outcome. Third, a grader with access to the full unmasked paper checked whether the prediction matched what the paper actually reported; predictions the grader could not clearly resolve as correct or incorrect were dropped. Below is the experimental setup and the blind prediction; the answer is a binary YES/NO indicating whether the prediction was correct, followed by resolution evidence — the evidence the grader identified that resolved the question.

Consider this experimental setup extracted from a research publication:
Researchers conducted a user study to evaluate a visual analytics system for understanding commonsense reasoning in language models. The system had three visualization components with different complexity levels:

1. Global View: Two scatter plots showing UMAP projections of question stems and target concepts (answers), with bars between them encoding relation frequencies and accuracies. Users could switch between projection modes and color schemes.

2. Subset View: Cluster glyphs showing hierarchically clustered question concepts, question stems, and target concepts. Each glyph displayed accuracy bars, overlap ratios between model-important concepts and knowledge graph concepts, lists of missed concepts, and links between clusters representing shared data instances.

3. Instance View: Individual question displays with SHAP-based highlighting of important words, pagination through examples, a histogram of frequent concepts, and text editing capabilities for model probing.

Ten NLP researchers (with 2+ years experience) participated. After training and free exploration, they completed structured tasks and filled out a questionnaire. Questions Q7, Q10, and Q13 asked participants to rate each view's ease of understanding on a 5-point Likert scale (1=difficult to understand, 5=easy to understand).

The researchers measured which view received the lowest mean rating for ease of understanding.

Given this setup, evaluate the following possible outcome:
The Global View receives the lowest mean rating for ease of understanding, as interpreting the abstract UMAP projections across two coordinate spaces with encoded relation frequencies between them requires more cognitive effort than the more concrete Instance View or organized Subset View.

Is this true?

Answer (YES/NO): NO